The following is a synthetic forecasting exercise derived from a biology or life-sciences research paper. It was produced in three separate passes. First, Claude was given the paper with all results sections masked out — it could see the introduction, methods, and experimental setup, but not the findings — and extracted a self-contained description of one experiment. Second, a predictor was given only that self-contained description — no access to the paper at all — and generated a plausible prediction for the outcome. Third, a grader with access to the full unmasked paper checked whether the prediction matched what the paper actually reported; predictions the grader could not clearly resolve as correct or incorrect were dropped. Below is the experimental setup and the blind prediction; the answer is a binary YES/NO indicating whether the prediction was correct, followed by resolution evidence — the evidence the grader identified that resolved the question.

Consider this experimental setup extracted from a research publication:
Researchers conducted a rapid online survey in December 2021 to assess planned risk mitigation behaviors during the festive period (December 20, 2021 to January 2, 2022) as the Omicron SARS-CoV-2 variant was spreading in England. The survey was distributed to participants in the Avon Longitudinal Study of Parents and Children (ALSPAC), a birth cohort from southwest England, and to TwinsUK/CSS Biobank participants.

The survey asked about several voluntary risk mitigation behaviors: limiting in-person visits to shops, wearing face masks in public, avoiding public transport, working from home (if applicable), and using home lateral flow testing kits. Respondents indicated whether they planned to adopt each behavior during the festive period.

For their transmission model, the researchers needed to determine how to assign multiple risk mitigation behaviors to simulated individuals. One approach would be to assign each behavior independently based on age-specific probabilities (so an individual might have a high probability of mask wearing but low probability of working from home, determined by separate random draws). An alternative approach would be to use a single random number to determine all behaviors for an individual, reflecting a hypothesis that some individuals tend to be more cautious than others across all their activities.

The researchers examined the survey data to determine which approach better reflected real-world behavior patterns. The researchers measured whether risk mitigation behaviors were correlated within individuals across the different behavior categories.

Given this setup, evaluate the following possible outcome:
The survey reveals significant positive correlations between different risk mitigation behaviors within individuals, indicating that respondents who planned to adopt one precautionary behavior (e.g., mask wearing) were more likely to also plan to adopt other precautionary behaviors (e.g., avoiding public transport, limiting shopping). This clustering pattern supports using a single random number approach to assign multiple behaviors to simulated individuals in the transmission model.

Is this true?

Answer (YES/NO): YES